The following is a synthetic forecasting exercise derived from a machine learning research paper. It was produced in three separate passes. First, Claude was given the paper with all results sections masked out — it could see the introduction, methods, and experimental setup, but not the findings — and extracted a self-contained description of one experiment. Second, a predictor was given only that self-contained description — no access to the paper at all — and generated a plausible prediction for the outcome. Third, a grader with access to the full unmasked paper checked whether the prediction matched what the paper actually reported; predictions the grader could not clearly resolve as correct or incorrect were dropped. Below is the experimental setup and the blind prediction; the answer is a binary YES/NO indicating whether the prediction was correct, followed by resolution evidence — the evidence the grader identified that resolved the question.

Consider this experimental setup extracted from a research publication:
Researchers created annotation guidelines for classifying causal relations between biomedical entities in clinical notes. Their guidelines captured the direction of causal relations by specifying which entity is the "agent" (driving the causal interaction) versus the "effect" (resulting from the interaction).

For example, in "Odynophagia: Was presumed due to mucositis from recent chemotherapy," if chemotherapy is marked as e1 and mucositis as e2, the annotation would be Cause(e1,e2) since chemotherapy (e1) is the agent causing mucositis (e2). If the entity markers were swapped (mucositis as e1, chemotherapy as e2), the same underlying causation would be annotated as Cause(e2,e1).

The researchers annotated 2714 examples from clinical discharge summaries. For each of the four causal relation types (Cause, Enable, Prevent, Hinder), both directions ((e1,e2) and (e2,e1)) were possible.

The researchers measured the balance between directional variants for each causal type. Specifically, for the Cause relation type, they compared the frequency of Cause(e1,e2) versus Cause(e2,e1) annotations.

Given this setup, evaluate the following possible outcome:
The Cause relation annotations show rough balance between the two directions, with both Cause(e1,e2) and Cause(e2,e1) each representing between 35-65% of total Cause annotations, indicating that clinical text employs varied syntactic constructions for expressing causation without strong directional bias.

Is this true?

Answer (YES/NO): YES